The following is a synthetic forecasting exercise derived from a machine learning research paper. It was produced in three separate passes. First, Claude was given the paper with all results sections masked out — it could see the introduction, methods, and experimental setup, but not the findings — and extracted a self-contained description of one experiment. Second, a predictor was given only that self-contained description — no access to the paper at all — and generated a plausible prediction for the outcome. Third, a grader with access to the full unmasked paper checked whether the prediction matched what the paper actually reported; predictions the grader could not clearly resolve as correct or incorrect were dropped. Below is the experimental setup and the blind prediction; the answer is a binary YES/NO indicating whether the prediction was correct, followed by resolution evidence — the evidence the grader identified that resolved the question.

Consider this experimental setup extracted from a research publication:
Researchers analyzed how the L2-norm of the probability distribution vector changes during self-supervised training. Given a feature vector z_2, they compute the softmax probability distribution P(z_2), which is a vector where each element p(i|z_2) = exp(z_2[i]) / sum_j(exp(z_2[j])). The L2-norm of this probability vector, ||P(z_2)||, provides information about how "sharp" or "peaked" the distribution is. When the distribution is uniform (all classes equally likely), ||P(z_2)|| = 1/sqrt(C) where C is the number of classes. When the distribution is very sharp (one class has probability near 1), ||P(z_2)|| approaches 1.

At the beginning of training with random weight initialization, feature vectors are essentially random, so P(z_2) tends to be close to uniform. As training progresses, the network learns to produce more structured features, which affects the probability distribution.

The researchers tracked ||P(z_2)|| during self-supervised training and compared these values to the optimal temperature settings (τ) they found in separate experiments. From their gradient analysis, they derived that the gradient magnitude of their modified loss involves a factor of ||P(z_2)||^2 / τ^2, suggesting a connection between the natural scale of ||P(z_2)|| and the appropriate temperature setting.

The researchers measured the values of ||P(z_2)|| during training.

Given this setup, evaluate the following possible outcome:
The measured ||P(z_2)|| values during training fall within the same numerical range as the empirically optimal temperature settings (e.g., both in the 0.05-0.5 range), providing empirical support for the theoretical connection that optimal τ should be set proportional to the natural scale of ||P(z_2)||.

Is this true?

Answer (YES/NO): YES